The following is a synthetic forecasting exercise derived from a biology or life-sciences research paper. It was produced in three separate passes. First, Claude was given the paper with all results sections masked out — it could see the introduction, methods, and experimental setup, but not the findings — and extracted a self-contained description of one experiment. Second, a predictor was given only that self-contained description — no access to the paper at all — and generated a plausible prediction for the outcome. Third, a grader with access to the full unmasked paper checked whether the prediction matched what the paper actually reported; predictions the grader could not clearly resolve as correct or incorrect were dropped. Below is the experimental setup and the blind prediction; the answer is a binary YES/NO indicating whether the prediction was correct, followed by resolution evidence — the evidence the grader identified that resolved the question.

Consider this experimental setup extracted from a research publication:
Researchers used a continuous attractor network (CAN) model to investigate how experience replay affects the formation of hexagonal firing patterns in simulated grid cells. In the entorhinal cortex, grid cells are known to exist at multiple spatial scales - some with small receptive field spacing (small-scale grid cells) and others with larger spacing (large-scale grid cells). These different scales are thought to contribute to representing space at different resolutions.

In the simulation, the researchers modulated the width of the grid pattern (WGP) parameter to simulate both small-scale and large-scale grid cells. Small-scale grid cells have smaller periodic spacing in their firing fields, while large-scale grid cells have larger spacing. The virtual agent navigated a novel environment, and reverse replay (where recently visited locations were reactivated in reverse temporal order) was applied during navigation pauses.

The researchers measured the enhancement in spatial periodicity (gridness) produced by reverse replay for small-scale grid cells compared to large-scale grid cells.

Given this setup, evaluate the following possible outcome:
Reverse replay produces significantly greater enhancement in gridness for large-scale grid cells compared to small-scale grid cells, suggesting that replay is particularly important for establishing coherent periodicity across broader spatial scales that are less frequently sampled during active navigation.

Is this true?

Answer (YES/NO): NO